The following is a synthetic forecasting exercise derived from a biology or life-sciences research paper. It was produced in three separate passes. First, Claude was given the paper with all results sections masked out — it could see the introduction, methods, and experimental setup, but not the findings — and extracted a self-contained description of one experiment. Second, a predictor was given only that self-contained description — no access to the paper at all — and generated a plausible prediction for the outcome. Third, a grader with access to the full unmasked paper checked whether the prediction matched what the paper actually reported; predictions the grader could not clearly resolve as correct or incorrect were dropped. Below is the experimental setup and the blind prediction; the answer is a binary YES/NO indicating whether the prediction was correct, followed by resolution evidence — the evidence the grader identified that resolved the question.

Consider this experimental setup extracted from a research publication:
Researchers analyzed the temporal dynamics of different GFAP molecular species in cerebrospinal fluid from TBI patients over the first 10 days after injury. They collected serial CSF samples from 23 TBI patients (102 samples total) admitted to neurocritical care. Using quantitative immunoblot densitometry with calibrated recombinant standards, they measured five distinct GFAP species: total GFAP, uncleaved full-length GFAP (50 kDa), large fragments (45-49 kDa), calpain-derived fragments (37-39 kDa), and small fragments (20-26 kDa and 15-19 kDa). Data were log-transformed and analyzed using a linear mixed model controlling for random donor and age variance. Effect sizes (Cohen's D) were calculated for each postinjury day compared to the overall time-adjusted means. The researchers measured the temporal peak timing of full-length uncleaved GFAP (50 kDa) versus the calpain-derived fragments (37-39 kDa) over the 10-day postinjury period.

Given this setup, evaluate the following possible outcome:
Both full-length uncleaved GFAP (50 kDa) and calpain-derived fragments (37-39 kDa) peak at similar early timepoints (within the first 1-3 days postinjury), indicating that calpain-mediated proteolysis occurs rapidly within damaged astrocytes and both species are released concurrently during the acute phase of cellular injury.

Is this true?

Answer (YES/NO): YES